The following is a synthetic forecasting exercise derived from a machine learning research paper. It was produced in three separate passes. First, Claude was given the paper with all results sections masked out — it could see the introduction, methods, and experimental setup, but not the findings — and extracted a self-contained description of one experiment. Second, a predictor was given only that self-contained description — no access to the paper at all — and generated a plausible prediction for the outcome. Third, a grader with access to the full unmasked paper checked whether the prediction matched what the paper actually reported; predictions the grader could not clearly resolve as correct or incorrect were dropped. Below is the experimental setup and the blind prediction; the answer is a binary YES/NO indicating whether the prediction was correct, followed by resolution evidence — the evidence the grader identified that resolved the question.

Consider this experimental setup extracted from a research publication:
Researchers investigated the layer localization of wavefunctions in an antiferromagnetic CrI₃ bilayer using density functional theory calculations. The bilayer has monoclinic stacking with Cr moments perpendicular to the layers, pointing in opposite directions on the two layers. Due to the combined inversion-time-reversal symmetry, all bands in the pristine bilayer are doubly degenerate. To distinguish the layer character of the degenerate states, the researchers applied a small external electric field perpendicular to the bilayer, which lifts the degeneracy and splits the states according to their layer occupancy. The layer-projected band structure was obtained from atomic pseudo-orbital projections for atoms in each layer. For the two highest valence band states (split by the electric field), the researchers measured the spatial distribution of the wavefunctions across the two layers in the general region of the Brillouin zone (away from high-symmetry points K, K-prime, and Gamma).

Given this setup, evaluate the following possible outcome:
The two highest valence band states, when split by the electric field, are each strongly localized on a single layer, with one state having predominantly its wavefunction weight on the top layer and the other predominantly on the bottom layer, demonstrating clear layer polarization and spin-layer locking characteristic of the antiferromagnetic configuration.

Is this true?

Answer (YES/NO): YES